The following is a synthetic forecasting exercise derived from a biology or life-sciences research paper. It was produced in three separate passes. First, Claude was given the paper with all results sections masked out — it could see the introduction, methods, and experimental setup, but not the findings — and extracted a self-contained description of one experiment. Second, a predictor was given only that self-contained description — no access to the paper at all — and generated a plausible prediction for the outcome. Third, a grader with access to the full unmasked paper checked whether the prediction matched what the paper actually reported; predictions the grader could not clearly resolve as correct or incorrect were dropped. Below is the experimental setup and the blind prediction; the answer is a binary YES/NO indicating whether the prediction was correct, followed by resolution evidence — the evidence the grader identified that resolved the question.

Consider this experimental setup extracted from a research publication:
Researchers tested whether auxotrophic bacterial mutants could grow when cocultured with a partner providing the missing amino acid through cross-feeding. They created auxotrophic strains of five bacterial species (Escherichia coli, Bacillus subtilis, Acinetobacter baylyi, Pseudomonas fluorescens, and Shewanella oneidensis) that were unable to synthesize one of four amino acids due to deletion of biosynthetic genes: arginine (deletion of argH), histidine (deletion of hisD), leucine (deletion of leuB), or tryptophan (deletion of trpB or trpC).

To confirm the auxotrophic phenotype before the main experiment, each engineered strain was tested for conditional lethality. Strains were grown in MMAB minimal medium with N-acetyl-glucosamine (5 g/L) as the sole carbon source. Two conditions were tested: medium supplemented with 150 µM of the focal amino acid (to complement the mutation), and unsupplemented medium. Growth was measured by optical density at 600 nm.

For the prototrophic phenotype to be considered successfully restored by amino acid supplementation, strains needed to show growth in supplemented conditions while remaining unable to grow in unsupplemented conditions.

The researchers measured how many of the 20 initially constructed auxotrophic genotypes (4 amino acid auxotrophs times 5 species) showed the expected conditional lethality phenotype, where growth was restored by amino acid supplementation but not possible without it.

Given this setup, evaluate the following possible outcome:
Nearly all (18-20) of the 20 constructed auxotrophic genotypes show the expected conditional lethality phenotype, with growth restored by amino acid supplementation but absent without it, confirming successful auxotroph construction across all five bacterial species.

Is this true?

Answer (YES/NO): NO